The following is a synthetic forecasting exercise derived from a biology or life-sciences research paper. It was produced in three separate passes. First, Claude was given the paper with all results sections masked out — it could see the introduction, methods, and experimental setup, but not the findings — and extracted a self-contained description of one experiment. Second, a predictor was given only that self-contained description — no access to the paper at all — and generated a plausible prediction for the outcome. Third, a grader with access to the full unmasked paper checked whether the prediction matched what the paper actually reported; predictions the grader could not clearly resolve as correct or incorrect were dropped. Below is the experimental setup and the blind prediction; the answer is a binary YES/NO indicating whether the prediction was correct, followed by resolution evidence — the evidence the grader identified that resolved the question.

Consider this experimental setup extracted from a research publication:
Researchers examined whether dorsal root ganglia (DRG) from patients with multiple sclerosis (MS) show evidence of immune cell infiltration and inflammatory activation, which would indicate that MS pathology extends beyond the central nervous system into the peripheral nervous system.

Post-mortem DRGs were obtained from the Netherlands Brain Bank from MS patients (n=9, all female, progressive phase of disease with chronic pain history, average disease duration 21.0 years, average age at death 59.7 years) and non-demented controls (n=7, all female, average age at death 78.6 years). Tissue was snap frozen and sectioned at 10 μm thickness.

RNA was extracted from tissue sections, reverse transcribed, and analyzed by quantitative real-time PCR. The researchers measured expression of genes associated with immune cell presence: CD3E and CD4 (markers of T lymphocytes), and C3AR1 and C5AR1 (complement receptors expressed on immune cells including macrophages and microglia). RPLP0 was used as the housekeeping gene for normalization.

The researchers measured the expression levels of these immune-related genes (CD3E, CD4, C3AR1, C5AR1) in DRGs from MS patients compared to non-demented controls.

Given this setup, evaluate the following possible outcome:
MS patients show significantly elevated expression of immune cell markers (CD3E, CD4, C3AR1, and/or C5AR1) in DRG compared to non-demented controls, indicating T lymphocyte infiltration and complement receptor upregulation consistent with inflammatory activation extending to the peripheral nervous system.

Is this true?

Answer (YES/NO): YES